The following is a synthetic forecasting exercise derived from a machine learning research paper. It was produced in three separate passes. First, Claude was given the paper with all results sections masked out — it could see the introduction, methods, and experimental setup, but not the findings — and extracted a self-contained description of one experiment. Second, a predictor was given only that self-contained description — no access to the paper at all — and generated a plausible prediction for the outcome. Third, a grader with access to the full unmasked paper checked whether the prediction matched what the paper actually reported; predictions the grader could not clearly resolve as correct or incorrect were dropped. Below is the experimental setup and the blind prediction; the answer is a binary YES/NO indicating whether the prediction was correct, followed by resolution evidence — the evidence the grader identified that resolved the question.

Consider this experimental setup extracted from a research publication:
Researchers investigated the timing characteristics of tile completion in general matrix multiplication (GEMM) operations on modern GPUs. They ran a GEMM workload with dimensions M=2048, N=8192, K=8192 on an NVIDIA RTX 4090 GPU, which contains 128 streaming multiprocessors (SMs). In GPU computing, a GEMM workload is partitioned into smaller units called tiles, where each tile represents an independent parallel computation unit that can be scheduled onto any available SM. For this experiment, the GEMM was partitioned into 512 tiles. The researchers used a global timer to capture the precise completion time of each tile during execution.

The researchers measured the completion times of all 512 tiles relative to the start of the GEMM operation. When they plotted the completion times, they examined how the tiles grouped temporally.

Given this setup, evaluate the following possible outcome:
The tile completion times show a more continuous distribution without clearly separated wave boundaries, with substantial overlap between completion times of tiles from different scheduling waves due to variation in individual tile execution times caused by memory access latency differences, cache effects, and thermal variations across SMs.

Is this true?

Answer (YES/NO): NO